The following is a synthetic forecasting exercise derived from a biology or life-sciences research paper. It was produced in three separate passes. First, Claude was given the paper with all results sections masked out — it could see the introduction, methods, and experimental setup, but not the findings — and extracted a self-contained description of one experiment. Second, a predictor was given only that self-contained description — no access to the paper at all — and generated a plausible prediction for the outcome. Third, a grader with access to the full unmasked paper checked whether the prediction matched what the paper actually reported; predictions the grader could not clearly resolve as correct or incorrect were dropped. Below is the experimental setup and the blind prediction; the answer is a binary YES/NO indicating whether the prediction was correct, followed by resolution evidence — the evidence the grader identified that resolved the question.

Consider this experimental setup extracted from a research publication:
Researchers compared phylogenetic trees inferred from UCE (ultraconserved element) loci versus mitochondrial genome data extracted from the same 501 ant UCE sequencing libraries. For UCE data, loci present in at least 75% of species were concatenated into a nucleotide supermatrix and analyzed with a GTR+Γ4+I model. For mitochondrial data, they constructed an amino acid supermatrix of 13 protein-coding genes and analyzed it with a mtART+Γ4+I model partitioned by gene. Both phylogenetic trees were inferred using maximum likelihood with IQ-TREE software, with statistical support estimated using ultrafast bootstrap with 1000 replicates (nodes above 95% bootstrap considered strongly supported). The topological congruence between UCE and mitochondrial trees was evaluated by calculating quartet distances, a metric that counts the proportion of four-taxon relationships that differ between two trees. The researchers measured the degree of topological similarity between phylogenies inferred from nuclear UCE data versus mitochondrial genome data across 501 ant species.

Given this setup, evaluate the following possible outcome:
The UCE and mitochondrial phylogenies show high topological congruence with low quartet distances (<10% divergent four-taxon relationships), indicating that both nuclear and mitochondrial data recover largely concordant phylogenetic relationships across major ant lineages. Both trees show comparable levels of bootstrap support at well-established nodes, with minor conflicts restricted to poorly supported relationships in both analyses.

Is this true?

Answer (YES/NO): NO